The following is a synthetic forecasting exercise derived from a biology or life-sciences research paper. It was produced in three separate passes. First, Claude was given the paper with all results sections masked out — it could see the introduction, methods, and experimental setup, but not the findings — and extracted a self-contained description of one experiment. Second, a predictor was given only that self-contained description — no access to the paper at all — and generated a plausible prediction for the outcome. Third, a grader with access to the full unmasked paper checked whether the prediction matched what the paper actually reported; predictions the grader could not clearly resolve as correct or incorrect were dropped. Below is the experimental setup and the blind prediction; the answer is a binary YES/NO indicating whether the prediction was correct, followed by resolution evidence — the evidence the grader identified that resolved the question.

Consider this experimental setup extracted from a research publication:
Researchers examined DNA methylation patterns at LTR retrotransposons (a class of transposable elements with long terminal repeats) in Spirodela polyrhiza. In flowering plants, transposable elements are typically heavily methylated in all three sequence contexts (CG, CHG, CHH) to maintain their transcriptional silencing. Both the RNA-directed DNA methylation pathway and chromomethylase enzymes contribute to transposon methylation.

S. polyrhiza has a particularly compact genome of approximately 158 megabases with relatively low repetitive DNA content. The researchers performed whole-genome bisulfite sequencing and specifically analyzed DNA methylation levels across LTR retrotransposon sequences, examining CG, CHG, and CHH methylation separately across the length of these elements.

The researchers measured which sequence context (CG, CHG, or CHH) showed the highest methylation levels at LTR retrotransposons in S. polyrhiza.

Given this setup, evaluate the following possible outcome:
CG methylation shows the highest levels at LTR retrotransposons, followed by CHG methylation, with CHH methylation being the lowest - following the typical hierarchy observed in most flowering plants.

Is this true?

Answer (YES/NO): YES